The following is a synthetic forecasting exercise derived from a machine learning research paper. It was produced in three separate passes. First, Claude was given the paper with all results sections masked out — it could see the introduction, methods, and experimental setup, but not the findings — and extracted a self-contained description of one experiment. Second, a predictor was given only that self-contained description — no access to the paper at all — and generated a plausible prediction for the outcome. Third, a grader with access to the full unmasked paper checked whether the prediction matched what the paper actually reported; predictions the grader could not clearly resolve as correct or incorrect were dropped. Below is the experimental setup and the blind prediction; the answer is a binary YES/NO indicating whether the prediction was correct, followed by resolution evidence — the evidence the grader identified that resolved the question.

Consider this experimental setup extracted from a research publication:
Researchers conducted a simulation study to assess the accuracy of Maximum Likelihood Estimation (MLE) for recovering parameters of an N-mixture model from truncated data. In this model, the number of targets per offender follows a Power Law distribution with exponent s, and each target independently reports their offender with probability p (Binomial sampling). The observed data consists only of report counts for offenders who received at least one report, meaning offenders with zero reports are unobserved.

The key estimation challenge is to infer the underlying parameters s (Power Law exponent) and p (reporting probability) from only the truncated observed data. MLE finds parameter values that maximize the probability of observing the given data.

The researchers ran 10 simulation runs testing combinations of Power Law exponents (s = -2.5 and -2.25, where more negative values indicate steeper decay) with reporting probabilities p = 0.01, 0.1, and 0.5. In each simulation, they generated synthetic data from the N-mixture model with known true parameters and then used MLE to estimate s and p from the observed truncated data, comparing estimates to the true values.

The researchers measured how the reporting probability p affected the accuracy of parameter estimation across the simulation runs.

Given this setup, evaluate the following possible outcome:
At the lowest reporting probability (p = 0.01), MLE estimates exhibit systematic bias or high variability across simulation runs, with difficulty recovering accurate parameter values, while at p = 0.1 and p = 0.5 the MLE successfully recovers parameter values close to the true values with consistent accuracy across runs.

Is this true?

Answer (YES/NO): YES